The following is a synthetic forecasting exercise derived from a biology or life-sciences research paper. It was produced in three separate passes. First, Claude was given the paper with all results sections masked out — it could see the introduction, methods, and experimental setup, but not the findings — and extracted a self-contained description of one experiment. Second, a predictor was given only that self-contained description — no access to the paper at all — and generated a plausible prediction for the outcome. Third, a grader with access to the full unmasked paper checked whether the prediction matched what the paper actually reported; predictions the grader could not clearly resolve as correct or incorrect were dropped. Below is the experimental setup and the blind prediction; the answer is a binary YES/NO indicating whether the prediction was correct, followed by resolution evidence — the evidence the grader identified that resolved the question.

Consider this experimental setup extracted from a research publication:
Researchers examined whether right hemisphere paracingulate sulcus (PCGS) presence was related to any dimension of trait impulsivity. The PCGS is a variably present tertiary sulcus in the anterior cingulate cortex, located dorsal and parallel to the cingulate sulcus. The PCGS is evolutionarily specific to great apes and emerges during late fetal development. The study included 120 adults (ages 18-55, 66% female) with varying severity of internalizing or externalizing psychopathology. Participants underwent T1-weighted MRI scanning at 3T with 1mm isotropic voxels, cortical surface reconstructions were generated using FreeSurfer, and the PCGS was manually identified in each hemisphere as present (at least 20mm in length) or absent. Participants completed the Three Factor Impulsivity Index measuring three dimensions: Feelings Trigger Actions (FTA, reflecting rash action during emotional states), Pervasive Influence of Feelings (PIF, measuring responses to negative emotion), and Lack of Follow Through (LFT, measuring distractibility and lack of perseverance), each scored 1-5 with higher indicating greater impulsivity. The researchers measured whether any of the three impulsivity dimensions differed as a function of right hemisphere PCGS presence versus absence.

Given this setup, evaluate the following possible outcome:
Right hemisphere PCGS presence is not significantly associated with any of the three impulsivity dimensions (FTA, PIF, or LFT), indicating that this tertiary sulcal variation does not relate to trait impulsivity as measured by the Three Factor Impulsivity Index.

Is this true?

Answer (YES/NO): YES